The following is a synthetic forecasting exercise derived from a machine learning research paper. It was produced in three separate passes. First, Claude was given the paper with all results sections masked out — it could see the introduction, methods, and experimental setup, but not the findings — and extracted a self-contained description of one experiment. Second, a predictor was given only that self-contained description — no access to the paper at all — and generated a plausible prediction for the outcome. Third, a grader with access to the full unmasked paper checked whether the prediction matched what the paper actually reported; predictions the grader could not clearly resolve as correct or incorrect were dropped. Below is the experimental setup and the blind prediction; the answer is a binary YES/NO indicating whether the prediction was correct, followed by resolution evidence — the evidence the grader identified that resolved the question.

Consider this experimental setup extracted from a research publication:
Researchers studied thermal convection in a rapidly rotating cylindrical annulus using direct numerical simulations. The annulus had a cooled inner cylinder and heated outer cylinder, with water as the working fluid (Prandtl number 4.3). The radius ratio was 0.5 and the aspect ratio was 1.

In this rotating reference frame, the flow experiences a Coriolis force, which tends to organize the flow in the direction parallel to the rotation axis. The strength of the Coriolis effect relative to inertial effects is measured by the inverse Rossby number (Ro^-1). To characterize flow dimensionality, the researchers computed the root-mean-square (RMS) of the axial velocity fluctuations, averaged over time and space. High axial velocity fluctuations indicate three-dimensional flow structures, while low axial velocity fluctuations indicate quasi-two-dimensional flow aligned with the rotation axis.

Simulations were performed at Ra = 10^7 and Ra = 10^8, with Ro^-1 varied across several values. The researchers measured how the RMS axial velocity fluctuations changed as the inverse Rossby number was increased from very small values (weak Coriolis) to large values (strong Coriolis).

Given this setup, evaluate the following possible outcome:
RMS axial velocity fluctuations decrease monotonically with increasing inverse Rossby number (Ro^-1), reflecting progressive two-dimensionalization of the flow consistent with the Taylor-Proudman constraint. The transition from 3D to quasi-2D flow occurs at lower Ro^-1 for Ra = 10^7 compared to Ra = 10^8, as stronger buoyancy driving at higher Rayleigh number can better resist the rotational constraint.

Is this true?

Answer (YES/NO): NO